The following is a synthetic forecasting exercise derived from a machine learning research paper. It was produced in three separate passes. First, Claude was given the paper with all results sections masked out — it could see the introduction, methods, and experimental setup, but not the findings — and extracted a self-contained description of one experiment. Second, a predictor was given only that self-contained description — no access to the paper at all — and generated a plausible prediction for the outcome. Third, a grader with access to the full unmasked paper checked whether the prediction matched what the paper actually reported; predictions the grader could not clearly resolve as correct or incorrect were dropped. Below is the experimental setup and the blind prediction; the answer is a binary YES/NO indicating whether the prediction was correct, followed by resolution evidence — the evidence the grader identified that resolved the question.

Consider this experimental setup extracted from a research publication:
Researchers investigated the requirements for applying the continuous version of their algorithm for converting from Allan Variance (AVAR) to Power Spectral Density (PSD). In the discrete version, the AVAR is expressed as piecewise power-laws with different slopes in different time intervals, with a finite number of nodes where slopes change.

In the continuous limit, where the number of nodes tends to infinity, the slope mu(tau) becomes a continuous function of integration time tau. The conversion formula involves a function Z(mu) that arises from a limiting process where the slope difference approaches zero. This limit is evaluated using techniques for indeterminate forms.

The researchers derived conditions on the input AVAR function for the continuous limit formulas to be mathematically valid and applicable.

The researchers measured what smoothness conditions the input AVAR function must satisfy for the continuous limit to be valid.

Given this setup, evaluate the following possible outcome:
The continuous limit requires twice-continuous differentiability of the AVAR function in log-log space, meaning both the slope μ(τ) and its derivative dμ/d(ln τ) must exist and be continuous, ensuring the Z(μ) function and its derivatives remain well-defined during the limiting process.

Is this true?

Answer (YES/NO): NO